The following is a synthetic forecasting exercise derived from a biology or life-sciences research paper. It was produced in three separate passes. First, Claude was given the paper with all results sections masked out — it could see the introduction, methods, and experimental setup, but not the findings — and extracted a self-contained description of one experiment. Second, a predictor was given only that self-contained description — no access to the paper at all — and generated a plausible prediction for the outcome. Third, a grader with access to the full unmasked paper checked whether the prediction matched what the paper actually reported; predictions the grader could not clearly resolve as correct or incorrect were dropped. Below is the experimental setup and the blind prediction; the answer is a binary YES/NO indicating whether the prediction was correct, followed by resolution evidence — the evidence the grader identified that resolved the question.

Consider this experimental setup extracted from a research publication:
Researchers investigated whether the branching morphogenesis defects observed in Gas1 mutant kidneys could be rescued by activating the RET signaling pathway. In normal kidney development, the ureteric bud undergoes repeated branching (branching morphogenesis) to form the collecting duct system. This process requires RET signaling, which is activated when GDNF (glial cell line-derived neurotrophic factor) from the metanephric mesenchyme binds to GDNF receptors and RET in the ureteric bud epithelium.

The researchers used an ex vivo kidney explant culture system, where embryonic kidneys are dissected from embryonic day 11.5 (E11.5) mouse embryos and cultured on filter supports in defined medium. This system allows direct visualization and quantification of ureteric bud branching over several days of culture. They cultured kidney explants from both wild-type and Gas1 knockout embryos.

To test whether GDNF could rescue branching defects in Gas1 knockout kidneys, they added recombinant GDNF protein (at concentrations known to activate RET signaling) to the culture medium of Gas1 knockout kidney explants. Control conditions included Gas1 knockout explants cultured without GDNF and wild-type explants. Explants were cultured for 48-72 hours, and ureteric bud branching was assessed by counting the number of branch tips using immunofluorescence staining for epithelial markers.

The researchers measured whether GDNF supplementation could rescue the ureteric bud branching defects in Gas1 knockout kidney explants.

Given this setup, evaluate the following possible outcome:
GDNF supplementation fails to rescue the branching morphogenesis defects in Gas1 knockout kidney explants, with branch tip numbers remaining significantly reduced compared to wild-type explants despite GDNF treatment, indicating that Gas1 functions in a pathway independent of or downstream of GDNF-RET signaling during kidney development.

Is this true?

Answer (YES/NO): NO